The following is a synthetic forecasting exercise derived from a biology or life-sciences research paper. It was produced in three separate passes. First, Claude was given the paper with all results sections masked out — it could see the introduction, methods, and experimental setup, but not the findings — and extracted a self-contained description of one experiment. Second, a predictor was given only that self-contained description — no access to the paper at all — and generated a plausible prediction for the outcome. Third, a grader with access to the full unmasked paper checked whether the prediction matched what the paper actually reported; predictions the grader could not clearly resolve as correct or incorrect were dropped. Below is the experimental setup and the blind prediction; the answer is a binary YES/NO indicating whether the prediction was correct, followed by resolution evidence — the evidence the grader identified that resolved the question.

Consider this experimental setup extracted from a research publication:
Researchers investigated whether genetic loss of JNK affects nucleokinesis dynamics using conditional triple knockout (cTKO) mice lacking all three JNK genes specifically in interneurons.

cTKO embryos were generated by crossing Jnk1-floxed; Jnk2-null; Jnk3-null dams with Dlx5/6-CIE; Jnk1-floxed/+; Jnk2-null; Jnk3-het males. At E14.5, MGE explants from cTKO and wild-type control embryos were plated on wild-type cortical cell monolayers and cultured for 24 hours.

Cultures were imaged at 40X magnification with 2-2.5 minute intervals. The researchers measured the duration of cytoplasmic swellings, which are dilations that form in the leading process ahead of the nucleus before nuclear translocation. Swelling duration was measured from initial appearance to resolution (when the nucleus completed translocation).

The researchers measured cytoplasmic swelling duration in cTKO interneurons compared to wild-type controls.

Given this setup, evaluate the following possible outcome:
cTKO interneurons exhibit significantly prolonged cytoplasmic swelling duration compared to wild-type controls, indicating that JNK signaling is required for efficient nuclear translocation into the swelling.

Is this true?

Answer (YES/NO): NO